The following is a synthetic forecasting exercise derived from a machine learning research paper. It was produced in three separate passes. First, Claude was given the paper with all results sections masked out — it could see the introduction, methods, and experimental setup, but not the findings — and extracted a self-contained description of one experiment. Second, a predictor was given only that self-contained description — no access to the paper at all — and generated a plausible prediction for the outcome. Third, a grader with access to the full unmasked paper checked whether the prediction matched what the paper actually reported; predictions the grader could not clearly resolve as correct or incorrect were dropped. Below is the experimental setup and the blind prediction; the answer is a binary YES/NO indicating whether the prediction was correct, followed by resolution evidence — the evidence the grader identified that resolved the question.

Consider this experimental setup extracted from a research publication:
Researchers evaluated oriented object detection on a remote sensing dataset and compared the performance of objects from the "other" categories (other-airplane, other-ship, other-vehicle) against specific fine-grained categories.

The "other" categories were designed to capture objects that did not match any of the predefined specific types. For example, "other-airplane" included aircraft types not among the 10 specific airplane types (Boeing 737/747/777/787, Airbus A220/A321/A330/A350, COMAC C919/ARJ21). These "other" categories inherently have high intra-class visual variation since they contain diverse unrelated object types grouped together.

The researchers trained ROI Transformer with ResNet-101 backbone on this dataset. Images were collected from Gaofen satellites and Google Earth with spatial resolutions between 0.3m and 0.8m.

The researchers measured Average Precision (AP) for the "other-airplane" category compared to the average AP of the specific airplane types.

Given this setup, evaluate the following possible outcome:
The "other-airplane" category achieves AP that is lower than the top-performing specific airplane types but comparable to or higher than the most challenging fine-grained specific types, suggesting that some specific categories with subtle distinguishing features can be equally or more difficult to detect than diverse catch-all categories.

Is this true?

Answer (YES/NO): YES